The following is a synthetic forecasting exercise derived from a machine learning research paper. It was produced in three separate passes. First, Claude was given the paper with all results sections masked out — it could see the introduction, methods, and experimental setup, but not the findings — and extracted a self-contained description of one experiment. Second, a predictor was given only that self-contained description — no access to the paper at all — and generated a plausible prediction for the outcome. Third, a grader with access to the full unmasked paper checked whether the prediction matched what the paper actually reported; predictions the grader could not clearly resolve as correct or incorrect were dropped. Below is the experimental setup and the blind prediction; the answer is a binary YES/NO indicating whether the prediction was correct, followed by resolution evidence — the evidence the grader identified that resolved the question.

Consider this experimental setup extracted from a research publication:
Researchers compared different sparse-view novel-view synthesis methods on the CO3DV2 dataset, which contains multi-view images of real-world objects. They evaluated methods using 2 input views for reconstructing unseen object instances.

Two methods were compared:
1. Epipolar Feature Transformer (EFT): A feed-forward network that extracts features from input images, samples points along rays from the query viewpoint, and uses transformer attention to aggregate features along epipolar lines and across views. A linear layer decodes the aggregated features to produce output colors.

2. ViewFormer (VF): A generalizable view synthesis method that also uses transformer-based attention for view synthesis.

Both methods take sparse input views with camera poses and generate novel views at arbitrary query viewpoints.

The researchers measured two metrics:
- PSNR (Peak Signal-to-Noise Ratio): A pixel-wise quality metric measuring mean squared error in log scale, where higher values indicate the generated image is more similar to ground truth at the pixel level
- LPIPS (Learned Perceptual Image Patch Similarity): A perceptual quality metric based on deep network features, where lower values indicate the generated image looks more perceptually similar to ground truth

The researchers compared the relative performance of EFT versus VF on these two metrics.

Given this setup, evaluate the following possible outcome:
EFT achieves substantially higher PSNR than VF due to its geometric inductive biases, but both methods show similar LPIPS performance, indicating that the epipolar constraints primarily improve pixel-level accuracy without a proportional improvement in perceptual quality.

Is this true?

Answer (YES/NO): NO